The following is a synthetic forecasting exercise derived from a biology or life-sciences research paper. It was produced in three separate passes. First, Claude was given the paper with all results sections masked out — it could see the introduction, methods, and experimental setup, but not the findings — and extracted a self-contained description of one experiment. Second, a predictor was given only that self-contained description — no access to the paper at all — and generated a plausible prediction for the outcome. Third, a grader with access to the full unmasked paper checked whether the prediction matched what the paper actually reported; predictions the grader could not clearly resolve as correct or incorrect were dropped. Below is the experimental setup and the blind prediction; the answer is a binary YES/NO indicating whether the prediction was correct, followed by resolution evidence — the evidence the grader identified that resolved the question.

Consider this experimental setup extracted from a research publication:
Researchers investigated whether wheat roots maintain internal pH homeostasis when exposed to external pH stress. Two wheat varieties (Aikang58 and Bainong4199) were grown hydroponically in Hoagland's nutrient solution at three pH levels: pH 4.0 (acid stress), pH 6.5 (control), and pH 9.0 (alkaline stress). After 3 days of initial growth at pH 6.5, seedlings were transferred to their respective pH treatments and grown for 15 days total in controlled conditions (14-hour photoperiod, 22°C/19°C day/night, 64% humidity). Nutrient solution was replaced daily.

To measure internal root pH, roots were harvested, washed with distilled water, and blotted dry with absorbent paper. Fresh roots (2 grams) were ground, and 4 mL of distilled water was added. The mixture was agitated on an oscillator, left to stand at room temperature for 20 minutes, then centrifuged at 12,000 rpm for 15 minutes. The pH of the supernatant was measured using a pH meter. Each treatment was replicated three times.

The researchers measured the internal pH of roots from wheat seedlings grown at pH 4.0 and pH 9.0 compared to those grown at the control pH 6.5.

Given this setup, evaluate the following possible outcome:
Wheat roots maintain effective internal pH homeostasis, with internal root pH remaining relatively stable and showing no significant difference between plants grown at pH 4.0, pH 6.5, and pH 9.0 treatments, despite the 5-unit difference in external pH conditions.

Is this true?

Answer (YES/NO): NO